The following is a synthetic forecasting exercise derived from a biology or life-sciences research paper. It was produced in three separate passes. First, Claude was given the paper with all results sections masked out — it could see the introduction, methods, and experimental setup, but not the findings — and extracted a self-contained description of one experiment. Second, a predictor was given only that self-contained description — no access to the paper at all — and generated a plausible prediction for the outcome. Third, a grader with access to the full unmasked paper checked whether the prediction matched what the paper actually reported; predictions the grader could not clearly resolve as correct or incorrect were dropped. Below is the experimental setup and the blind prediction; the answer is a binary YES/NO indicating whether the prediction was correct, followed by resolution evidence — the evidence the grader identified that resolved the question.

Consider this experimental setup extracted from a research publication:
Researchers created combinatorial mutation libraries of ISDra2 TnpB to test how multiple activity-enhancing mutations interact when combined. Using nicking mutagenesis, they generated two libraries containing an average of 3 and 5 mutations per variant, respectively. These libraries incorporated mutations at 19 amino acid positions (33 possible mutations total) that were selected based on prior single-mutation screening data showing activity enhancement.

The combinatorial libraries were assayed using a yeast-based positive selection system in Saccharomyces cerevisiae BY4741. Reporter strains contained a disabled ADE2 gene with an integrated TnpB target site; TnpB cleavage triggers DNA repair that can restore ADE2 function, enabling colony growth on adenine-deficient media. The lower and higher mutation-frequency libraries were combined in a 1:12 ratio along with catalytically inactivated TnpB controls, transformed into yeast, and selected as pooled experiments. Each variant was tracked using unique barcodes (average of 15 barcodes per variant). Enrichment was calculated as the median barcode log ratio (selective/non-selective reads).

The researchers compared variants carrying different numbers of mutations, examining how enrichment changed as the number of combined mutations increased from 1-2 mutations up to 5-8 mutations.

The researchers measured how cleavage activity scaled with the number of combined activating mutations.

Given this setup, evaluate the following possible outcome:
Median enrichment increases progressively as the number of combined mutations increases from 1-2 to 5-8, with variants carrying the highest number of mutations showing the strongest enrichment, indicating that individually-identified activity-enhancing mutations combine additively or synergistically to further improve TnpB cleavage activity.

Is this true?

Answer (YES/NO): NO